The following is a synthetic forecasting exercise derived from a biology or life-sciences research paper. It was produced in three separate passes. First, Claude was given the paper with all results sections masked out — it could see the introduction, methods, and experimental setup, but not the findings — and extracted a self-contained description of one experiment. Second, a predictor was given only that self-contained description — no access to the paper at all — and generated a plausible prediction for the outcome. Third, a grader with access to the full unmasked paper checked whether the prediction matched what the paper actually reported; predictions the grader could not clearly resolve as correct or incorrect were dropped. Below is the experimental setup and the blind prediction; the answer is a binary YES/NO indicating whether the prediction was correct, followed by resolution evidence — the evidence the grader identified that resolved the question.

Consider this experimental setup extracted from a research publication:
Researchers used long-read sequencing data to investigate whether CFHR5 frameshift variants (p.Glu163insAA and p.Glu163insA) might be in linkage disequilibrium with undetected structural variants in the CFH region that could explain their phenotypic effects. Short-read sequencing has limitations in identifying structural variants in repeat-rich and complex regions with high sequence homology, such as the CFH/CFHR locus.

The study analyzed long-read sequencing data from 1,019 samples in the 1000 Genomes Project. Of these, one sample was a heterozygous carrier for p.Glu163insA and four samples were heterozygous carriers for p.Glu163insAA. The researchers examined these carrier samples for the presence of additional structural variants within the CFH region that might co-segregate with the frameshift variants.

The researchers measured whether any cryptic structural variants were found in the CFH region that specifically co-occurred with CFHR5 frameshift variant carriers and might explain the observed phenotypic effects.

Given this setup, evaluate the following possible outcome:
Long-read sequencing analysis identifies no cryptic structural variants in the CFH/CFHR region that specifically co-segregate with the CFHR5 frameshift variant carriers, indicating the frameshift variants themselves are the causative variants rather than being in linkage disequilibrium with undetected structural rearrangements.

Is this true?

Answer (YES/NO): YES